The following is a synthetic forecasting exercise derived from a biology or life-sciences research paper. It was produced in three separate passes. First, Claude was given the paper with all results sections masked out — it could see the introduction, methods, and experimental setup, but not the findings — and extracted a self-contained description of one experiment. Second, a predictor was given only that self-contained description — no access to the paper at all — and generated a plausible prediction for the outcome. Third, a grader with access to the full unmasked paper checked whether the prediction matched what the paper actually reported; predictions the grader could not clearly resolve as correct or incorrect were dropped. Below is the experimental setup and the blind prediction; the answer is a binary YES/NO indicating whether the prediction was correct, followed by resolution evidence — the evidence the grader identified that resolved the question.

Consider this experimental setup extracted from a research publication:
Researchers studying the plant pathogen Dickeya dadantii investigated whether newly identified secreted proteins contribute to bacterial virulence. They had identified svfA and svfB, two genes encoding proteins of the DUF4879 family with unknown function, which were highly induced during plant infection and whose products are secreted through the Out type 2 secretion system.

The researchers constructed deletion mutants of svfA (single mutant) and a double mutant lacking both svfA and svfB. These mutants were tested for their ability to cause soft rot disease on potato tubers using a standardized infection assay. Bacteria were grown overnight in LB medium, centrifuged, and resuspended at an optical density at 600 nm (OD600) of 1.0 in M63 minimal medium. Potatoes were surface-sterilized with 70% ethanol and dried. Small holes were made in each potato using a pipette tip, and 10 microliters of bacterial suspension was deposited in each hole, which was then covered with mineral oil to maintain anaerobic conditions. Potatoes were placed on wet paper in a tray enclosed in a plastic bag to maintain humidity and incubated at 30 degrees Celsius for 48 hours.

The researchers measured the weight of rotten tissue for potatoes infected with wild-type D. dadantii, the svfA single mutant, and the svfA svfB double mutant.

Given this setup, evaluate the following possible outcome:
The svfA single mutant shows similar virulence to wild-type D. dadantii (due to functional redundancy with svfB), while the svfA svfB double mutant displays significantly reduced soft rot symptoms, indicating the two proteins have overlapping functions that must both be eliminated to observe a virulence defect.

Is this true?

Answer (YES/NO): NO